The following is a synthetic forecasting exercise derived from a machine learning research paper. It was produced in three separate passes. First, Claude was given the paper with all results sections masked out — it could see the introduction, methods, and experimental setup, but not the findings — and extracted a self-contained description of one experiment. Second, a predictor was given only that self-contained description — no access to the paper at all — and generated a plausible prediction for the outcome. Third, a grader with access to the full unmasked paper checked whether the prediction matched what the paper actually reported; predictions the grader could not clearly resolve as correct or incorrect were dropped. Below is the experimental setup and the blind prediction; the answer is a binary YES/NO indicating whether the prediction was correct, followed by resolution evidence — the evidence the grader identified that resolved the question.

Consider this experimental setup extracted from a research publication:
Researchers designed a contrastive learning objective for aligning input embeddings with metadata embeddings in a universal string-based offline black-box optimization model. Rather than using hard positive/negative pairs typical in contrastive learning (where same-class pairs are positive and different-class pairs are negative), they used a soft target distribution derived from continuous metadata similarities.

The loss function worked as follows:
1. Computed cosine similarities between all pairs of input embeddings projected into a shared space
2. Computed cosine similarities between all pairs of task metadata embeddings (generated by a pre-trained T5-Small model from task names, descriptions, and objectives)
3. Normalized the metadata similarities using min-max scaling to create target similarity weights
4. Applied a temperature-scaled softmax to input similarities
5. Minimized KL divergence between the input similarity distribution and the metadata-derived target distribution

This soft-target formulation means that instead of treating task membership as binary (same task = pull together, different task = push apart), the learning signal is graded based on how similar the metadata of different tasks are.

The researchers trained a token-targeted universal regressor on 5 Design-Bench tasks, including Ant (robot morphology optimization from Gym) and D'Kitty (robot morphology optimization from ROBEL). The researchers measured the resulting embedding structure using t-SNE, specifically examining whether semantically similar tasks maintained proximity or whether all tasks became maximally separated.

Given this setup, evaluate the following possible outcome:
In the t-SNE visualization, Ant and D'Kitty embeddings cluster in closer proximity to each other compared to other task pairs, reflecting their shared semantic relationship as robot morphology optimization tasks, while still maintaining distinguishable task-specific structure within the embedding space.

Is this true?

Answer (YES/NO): YES